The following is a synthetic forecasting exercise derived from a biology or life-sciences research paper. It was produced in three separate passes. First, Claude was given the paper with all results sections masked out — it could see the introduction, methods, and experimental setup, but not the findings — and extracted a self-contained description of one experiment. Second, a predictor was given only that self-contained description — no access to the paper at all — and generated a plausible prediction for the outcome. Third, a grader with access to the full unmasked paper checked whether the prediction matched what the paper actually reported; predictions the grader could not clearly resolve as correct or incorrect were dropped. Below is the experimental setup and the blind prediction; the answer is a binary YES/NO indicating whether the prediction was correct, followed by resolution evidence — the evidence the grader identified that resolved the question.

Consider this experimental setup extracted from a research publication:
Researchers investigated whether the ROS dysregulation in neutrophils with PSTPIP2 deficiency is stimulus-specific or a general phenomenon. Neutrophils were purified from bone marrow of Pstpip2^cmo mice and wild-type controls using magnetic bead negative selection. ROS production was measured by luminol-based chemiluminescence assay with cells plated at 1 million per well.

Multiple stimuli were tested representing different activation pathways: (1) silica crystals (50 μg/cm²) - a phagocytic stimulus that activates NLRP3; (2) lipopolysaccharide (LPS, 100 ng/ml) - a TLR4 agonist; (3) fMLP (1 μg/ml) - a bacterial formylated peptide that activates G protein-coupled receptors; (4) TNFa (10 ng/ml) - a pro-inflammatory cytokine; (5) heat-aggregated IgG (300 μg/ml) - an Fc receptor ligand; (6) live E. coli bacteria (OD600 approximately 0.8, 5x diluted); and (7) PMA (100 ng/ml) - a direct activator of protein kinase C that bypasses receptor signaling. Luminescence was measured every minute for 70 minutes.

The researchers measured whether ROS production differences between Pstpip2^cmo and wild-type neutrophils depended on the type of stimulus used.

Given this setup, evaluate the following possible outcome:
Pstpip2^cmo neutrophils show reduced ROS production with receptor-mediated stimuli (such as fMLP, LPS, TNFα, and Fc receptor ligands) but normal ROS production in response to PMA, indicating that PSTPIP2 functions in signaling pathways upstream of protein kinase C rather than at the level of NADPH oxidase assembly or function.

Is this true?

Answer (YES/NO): NO